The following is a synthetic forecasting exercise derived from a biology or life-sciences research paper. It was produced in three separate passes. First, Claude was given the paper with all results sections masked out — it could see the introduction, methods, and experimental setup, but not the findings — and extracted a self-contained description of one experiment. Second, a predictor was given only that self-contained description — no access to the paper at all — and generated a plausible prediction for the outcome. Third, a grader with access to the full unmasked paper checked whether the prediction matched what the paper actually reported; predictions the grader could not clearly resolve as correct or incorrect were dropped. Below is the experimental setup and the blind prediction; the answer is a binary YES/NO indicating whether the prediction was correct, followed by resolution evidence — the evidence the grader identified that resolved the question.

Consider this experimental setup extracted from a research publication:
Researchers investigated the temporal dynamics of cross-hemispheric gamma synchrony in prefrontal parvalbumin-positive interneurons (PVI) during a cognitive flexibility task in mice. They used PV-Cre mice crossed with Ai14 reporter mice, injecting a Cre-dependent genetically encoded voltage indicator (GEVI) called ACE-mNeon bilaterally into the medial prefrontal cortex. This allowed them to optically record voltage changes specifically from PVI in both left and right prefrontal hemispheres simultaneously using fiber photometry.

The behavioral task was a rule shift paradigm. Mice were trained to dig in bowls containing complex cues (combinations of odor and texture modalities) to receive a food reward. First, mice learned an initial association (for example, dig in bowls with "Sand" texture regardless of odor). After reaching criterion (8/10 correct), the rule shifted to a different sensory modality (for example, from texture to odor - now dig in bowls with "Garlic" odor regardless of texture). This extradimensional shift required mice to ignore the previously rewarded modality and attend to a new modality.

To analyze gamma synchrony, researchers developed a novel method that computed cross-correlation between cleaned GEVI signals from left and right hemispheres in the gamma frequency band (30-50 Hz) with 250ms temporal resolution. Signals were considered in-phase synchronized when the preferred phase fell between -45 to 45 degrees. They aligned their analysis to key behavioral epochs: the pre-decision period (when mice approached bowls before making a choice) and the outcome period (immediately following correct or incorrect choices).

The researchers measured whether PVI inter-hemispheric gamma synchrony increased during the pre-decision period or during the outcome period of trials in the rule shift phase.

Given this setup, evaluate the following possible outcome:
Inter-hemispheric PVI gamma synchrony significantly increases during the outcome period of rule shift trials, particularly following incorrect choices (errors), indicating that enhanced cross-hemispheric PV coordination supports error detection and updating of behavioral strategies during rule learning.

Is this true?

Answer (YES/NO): NO